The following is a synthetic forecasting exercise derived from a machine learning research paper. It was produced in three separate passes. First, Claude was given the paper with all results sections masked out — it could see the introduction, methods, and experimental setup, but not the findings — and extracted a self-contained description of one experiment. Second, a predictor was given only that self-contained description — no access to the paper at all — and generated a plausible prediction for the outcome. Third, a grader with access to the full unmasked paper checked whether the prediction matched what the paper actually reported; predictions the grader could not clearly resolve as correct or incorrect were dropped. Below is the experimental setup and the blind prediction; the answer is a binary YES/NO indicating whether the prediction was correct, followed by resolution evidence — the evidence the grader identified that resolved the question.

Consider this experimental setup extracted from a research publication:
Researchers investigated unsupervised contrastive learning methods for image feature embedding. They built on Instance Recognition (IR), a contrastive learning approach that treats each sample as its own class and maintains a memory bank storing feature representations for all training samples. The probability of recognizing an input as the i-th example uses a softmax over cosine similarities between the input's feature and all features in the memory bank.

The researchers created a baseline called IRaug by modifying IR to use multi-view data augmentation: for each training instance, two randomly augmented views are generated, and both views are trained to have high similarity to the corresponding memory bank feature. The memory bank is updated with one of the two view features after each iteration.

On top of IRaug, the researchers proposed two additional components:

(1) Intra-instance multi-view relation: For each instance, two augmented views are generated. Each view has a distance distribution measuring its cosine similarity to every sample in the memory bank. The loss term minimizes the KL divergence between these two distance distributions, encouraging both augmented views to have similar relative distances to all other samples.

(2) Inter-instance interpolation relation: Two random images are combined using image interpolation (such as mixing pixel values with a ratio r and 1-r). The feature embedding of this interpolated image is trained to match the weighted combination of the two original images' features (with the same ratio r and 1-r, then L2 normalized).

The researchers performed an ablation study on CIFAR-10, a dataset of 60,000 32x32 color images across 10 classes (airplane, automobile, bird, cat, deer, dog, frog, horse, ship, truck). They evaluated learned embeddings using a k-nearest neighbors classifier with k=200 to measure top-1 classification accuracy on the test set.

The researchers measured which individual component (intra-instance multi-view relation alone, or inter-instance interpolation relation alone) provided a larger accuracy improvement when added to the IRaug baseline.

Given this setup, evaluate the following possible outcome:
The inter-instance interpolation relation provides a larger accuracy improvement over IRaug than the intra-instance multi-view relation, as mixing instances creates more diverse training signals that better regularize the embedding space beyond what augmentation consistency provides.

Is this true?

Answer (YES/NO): NO